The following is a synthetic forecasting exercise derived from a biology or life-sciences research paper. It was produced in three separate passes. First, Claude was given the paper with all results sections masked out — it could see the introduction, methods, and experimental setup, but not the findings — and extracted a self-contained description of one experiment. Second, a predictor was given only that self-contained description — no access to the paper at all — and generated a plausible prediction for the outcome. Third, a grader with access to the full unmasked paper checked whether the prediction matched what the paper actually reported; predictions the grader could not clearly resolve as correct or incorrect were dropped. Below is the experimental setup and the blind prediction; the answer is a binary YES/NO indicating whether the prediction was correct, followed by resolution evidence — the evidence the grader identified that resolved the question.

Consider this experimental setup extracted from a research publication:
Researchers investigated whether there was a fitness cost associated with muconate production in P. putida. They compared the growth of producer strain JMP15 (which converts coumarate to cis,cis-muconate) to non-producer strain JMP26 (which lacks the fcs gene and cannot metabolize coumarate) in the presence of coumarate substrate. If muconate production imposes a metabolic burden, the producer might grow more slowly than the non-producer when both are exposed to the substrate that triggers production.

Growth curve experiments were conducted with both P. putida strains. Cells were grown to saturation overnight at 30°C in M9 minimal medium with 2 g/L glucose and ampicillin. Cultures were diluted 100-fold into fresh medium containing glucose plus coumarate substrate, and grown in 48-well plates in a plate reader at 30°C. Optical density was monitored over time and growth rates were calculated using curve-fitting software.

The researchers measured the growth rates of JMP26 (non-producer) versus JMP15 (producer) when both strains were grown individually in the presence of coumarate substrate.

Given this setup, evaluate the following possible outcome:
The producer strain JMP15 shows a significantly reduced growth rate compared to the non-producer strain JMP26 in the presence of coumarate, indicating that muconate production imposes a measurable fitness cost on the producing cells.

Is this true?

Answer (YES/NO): YES